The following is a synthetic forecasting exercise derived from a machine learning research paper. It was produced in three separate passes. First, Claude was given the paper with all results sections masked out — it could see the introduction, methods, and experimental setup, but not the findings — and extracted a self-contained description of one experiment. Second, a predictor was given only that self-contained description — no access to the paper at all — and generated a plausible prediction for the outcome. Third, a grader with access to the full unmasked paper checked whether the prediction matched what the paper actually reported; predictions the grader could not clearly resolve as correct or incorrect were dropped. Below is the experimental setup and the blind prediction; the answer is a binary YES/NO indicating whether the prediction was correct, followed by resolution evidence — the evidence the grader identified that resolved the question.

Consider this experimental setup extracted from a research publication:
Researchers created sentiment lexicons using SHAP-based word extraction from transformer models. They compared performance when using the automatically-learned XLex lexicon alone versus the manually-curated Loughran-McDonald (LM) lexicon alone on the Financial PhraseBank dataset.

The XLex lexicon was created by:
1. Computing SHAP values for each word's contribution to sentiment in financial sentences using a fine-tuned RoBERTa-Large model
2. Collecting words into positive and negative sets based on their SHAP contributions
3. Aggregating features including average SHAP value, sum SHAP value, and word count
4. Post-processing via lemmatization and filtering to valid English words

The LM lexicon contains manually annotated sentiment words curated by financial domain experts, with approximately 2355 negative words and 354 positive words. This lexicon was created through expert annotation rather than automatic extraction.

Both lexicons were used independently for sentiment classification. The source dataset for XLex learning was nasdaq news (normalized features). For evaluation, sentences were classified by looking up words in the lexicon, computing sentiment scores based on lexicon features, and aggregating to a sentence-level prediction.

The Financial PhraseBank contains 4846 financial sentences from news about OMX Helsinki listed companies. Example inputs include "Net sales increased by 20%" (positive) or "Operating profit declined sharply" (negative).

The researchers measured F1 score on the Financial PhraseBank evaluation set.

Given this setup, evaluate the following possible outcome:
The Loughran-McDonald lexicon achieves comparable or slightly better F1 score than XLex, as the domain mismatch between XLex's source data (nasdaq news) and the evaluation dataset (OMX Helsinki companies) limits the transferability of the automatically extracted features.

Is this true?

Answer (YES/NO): NO